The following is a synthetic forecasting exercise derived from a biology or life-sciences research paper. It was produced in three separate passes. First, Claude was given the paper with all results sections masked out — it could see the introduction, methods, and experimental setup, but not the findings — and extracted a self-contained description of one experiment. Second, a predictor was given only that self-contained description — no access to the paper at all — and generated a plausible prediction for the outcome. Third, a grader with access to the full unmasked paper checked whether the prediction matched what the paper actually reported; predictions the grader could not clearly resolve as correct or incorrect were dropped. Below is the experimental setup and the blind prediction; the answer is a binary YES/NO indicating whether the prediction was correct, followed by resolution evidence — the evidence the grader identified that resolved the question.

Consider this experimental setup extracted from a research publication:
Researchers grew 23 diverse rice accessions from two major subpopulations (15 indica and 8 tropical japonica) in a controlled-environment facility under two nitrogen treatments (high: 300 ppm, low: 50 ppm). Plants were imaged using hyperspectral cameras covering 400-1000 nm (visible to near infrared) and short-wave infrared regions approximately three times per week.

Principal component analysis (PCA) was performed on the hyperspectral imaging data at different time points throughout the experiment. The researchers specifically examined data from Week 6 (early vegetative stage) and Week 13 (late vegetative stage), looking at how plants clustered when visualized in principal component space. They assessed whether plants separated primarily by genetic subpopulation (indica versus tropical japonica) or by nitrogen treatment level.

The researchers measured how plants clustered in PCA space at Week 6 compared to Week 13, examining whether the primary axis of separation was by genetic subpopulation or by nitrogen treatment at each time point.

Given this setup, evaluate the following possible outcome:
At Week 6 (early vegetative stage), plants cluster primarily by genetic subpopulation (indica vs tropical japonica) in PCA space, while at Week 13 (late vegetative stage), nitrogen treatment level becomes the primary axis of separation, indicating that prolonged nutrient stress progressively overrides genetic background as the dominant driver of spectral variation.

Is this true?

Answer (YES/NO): NO